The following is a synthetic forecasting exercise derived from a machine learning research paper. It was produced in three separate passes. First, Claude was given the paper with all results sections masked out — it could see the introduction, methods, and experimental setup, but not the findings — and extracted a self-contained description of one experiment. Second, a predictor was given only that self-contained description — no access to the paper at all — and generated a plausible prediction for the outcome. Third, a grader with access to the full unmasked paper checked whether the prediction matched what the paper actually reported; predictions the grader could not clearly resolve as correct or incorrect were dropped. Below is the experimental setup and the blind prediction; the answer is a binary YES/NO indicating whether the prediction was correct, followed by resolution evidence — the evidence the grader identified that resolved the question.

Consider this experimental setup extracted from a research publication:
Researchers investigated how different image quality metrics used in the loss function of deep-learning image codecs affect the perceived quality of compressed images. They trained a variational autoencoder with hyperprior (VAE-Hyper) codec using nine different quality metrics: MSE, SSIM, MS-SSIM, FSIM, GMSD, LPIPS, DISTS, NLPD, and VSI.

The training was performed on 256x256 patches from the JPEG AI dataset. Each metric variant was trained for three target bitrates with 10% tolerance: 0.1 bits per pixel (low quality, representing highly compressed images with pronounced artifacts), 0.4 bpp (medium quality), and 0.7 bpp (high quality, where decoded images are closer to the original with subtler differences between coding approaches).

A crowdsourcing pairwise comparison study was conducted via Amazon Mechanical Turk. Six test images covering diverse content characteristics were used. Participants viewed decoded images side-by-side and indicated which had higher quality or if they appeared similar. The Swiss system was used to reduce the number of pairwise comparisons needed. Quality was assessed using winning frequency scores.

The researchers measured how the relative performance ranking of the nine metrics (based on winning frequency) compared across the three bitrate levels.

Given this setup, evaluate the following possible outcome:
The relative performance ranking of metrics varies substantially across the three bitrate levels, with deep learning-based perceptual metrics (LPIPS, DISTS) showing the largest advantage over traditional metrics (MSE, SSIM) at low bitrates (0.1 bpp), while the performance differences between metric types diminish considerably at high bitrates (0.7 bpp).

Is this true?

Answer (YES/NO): NO